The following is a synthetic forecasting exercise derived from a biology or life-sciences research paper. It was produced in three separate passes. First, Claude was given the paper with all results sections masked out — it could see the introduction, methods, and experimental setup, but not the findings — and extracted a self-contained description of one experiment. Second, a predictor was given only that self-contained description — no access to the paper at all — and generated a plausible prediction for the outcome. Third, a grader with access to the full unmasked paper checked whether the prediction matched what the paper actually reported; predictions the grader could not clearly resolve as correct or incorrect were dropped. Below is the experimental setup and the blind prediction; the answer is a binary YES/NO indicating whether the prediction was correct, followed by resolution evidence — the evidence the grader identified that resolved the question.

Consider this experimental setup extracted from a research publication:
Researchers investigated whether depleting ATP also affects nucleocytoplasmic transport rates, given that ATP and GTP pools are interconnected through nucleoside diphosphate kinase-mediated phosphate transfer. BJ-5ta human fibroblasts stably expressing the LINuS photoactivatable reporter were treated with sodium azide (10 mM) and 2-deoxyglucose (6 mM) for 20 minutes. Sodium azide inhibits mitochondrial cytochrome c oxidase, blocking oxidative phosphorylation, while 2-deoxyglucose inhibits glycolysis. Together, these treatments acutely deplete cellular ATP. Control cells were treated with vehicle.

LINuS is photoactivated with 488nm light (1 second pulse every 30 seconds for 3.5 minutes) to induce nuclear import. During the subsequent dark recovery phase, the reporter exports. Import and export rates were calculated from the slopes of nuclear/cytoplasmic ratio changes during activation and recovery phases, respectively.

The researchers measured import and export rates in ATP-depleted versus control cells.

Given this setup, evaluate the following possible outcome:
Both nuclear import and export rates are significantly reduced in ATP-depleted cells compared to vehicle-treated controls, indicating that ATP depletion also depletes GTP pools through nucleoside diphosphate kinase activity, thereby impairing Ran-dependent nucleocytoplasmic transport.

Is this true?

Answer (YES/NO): YES